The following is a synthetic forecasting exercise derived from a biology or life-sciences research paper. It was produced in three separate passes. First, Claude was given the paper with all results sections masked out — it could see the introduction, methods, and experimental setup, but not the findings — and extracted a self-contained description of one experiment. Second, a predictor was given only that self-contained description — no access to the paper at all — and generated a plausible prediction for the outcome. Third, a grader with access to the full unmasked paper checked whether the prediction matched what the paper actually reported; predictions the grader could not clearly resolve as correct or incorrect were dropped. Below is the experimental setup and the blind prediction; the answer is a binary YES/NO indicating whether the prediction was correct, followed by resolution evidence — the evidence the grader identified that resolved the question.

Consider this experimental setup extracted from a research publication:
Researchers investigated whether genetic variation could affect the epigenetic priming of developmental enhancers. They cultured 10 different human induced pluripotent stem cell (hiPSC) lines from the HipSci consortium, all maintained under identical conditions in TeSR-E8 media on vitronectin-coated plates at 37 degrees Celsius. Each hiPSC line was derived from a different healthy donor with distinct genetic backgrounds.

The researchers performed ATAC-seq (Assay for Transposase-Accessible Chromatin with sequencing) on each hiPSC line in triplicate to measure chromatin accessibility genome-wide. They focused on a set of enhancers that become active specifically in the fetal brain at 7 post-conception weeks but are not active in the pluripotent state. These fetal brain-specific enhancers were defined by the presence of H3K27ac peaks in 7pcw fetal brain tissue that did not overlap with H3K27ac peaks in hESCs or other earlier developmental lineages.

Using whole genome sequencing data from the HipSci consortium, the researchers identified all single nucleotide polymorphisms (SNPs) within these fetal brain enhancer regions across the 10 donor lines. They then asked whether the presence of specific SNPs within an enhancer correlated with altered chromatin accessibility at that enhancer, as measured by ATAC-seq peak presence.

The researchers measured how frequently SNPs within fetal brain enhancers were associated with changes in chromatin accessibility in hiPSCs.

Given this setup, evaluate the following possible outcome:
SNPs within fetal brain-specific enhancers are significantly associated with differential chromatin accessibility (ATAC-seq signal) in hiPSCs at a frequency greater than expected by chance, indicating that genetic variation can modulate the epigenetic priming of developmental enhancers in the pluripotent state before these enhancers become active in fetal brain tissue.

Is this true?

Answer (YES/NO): YES